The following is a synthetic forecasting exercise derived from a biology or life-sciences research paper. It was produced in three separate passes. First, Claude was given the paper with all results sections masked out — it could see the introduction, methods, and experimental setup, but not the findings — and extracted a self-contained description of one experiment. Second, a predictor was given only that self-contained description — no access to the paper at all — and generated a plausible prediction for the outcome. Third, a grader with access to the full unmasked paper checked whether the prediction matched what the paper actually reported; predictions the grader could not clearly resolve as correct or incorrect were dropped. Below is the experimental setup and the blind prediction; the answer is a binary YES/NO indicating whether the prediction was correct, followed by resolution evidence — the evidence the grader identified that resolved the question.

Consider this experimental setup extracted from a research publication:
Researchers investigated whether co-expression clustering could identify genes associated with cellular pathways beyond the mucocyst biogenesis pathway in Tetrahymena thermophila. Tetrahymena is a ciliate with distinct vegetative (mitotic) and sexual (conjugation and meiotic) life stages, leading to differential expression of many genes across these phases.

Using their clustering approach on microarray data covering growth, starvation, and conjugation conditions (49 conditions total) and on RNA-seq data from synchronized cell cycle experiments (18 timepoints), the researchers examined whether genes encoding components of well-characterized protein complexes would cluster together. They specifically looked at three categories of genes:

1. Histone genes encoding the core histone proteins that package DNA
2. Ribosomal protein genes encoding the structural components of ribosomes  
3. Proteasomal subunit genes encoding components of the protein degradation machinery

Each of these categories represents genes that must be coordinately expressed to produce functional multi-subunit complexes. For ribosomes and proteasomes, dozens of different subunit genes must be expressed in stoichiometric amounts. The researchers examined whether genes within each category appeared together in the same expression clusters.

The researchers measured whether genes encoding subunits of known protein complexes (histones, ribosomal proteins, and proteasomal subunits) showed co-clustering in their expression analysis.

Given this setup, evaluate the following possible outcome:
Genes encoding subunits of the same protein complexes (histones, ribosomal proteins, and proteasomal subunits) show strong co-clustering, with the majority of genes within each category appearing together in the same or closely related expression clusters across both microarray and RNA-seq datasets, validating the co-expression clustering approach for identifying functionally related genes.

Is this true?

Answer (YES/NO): YES